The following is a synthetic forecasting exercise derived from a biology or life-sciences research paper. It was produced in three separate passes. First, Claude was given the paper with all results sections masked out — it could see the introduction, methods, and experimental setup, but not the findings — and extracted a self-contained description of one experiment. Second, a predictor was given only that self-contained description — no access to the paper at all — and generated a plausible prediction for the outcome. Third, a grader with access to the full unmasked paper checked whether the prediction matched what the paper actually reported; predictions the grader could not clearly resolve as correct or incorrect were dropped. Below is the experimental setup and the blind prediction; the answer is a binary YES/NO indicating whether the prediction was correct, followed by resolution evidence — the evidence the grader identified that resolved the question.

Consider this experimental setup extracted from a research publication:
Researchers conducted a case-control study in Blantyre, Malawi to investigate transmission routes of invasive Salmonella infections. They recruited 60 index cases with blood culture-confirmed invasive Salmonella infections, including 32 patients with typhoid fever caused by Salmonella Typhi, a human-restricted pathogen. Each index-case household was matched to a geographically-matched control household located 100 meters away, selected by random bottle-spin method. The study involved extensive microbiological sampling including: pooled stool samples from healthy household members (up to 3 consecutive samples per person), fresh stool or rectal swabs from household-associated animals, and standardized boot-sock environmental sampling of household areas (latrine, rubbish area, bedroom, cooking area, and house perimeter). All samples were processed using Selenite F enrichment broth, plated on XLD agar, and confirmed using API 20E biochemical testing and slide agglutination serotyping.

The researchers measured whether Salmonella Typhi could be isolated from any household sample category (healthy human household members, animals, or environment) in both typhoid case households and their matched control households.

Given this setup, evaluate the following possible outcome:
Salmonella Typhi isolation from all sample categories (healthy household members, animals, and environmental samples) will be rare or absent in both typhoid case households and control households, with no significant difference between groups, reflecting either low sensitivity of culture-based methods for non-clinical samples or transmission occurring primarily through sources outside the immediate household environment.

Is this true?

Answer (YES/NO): YES